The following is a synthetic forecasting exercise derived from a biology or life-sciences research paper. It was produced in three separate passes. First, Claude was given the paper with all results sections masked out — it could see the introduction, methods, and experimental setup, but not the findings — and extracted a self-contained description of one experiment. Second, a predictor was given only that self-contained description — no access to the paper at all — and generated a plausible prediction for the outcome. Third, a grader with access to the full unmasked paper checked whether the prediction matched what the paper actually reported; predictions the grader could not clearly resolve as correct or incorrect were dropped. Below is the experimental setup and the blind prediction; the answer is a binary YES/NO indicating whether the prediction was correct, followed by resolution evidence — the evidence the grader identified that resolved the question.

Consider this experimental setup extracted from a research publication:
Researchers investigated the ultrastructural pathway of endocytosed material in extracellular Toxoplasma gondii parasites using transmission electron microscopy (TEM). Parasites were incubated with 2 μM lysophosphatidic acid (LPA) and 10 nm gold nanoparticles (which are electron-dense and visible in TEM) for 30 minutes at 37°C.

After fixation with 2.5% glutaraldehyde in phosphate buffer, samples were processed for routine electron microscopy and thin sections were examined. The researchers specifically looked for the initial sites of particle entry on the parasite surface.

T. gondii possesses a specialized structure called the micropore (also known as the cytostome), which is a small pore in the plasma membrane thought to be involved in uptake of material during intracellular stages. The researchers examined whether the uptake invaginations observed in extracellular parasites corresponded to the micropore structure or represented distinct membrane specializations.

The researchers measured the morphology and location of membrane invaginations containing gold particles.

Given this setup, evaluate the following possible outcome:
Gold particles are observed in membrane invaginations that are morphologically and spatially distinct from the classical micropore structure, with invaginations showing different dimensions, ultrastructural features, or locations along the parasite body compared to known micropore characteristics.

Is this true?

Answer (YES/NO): YES